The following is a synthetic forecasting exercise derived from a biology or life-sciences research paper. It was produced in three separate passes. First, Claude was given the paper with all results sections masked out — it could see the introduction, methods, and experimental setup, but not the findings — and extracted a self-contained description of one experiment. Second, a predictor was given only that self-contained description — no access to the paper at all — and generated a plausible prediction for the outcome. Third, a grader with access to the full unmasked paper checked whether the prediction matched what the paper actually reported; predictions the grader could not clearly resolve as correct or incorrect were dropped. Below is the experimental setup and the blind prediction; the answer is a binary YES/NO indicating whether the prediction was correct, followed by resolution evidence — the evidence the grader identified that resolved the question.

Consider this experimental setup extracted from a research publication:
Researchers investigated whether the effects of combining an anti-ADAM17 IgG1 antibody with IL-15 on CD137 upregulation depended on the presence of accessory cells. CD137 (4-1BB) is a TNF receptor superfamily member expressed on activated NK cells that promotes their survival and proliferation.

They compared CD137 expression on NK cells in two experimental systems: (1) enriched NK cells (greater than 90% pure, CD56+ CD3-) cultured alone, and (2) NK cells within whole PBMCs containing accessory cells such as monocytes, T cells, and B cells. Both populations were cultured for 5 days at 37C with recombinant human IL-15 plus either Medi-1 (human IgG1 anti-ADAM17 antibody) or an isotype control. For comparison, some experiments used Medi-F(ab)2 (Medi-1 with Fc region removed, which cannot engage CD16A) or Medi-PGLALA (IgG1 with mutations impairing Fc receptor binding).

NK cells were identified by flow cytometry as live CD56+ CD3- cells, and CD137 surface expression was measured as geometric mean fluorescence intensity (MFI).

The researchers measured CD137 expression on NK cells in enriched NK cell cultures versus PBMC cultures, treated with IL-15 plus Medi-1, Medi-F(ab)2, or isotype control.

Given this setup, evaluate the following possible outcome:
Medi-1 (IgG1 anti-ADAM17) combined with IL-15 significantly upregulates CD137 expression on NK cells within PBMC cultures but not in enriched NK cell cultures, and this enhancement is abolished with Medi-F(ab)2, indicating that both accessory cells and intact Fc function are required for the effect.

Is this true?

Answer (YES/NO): NO